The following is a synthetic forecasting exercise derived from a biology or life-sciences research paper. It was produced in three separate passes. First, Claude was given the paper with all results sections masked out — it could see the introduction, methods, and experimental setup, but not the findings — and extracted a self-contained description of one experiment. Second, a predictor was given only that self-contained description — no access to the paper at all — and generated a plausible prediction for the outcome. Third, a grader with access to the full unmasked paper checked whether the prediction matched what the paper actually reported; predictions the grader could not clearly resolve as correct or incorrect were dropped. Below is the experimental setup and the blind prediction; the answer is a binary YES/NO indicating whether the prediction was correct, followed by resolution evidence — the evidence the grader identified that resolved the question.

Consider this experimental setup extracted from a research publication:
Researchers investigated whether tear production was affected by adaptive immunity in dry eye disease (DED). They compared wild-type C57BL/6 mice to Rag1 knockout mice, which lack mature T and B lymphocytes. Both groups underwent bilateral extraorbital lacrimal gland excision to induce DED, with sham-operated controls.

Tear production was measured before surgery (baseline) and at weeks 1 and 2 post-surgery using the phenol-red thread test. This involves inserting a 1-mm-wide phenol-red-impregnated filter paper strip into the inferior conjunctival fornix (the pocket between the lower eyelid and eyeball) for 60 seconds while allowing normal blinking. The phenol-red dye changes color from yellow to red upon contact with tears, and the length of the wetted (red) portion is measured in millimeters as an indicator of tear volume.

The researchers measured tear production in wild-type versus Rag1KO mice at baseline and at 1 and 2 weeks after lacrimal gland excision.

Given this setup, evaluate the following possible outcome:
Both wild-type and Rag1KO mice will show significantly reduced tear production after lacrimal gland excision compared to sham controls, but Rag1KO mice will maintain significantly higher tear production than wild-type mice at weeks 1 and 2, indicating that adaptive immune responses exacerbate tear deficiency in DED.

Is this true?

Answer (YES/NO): NO